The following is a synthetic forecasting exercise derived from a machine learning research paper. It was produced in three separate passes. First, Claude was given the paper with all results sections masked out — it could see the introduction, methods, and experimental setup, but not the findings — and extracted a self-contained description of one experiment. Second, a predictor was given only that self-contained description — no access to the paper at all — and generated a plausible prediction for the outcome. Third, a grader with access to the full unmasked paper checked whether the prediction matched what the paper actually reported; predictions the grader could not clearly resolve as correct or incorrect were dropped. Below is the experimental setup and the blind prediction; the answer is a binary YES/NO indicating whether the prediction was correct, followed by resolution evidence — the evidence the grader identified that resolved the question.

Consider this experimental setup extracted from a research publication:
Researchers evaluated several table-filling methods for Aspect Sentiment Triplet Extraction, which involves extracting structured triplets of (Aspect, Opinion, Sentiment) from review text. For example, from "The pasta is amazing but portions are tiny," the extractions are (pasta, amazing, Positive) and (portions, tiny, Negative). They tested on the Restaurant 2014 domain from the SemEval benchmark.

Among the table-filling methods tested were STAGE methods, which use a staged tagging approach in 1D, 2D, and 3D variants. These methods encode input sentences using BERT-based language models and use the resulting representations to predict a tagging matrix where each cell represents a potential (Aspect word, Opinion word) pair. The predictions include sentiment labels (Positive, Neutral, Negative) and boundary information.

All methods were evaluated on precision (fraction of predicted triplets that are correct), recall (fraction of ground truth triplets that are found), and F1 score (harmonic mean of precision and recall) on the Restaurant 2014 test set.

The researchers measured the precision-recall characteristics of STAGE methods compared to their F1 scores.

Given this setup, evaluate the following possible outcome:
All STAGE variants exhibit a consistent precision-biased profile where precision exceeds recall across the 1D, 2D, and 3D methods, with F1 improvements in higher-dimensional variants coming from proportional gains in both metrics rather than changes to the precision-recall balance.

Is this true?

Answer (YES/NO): NO